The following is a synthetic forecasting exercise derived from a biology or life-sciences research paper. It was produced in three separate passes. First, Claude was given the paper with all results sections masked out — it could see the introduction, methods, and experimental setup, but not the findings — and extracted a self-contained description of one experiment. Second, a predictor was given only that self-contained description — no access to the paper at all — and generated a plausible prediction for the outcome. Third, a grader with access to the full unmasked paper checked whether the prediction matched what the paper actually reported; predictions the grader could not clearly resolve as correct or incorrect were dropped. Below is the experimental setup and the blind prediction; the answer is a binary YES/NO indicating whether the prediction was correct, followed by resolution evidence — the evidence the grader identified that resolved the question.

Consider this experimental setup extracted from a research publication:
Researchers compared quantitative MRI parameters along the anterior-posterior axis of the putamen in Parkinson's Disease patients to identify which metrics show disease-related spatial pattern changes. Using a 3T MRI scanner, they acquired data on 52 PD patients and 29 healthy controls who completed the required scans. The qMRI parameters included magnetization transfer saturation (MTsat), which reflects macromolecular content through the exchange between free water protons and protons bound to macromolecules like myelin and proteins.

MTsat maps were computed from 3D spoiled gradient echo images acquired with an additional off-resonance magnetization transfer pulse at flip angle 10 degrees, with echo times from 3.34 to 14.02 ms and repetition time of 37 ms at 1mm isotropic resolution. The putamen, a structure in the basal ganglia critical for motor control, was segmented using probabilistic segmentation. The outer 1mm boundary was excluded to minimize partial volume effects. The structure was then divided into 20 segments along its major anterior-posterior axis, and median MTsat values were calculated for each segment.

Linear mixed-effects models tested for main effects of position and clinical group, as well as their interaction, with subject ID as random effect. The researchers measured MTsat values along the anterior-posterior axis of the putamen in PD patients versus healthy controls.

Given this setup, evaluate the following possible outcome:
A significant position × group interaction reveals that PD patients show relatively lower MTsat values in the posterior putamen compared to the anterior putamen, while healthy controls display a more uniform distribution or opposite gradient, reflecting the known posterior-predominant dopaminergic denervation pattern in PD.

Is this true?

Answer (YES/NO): NO